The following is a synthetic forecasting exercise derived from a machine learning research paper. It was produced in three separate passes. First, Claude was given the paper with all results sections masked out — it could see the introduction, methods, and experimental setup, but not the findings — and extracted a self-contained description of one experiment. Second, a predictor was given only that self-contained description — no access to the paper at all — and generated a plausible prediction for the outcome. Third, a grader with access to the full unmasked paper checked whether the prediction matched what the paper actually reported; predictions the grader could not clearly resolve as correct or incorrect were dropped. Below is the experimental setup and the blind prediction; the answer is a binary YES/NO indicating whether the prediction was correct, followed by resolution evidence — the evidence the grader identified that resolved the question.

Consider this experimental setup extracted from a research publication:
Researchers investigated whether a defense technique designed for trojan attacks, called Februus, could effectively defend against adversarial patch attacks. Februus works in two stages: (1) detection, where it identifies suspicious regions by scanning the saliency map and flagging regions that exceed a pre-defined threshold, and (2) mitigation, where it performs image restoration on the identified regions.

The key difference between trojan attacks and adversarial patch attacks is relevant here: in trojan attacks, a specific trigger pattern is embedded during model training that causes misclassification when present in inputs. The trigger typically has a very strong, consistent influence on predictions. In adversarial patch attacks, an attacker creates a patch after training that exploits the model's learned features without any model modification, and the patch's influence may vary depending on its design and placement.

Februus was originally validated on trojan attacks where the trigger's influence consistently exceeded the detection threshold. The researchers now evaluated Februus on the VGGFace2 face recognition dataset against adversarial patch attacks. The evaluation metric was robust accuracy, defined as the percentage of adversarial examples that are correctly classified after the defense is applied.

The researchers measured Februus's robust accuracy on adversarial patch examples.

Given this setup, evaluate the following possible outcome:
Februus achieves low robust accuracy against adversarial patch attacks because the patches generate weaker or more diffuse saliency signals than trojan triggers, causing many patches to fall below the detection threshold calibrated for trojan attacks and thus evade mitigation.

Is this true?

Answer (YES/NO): YES